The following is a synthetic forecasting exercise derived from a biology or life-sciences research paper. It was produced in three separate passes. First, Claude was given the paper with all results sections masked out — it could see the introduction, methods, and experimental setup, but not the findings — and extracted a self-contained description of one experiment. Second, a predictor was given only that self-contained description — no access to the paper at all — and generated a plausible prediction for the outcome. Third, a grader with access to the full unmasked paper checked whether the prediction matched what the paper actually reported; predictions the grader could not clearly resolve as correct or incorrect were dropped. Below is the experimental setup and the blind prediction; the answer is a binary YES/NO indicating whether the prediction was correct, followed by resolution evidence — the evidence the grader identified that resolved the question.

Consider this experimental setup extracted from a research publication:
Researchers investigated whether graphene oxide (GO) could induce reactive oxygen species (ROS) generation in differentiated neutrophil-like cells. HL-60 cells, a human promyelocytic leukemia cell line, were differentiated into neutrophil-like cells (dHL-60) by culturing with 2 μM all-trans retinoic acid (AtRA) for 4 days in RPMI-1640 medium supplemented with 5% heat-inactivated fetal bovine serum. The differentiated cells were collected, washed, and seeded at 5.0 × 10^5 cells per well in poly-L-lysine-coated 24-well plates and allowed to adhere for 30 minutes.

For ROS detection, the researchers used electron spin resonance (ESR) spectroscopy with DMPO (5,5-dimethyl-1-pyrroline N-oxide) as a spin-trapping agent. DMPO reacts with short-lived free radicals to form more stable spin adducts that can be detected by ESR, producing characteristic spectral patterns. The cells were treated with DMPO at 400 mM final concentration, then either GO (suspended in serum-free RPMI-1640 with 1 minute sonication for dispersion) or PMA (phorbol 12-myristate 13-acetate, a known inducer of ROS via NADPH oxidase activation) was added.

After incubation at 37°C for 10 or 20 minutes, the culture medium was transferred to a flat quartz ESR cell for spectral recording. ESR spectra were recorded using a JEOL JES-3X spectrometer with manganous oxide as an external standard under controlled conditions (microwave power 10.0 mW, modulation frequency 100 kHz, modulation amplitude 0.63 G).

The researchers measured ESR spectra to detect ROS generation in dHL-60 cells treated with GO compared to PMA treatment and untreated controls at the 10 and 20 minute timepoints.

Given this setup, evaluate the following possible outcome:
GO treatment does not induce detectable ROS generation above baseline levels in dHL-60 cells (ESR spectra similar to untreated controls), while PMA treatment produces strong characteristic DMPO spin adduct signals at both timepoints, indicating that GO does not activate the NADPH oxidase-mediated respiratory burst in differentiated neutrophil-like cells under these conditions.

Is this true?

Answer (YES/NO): NO